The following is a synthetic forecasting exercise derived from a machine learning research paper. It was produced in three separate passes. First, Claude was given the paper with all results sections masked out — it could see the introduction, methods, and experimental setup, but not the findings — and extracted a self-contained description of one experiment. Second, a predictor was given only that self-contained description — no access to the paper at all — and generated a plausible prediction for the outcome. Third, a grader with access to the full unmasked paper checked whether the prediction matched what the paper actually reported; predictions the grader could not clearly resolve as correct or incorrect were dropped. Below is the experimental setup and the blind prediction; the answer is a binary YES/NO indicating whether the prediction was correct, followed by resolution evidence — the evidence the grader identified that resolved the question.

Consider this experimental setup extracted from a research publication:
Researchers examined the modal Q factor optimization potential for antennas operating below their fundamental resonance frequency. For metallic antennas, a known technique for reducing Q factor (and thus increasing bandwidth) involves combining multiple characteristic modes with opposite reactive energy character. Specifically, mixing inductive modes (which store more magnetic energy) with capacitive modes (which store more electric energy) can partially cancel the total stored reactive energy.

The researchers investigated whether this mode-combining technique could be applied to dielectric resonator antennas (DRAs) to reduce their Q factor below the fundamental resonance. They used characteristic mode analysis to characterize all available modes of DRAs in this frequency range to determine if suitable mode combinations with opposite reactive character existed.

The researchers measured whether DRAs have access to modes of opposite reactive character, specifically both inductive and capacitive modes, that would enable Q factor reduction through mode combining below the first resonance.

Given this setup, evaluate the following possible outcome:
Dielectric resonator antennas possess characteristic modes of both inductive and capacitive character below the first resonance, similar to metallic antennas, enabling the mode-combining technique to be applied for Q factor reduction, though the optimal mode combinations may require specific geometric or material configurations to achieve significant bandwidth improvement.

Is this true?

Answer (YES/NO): NO